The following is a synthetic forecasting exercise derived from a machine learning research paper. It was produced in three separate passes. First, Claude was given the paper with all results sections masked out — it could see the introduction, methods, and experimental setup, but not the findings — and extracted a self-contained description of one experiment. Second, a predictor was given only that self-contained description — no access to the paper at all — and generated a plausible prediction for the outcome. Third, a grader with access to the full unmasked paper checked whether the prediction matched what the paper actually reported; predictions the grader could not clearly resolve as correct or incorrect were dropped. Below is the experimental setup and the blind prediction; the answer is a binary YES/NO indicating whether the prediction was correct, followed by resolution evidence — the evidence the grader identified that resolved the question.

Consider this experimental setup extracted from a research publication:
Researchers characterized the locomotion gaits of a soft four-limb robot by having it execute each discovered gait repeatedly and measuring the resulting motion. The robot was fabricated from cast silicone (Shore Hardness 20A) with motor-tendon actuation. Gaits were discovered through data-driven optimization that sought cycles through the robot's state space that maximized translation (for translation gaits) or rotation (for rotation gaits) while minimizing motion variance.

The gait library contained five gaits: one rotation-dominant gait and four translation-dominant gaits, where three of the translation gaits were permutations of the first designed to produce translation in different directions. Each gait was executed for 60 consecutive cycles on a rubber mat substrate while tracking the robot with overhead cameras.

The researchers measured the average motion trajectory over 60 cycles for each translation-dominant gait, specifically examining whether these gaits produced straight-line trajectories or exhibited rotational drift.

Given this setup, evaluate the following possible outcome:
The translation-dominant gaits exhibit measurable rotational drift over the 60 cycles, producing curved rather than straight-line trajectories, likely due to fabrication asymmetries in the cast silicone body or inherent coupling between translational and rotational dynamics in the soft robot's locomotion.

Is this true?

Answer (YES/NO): YES